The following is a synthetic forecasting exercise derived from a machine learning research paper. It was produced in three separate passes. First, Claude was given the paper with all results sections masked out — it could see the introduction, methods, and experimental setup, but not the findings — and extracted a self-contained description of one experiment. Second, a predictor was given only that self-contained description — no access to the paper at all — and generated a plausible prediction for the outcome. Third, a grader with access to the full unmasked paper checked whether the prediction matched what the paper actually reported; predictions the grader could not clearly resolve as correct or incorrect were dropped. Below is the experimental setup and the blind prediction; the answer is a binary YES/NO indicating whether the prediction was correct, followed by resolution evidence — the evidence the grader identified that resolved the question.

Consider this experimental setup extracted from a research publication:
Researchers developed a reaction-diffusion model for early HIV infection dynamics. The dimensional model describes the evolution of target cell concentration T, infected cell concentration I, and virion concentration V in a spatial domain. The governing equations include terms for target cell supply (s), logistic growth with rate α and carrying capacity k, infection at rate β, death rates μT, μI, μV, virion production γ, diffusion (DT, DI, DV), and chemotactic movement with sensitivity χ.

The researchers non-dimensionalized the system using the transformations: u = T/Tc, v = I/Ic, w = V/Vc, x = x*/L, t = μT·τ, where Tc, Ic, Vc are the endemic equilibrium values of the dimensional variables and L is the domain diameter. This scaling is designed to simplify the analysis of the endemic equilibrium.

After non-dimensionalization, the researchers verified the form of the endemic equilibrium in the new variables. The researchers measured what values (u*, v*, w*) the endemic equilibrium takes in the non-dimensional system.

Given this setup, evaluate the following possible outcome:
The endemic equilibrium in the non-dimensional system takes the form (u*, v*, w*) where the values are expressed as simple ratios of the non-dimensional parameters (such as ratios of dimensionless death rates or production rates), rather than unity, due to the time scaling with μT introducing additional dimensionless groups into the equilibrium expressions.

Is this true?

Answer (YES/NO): NO